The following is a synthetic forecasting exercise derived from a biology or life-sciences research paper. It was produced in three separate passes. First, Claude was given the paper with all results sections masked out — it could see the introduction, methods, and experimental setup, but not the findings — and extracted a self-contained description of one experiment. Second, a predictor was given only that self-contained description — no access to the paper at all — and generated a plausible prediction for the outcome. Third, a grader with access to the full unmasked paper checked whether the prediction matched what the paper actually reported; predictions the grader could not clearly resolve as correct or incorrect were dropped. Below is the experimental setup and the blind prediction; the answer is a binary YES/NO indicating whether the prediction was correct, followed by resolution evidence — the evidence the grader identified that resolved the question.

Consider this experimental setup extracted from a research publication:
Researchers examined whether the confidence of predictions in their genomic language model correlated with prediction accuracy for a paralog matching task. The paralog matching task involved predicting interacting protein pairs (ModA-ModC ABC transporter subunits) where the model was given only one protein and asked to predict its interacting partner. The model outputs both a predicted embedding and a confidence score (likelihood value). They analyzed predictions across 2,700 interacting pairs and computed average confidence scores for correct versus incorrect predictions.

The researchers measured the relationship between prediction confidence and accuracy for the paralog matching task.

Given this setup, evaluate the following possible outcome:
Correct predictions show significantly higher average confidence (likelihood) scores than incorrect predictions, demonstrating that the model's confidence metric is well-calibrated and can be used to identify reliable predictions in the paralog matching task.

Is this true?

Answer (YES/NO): YES